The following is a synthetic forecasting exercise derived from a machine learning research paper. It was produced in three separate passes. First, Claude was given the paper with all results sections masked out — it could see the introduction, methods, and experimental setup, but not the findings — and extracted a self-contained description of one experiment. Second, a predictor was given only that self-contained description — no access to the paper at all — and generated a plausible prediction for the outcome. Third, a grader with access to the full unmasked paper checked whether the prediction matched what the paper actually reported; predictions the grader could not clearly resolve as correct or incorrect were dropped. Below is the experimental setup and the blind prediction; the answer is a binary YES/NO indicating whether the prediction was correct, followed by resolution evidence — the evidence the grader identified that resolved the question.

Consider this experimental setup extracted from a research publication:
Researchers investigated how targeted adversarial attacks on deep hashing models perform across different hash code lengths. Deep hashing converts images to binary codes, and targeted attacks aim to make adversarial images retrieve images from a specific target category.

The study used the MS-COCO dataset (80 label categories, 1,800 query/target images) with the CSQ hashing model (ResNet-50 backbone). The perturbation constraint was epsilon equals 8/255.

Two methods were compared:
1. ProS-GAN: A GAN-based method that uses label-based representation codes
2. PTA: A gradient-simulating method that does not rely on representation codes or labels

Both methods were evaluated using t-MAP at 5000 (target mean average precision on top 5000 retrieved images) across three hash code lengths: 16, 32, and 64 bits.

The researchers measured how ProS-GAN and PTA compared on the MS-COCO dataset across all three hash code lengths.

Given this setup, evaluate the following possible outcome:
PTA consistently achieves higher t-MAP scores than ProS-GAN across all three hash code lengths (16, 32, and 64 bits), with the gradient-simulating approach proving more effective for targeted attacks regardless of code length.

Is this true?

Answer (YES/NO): NO